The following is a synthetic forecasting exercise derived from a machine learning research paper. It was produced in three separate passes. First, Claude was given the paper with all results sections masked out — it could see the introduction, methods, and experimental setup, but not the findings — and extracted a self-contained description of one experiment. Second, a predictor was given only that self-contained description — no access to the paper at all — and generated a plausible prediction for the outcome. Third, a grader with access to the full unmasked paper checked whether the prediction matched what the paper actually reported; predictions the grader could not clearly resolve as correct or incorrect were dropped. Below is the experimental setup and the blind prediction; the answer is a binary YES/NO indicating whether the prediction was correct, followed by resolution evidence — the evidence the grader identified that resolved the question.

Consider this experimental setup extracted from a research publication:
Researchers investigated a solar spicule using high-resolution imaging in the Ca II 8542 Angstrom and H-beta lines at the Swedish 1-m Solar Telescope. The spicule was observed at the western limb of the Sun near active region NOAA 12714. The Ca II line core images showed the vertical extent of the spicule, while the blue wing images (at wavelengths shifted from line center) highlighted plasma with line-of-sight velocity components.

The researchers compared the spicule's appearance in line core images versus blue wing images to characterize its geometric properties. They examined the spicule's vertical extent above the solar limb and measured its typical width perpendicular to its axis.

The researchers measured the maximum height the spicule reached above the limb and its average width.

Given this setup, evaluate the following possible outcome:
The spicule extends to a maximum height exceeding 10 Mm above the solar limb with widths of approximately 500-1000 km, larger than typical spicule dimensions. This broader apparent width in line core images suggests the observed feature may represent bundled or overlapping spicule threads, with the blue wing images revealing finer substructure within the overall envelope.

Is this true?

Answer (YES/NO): NO